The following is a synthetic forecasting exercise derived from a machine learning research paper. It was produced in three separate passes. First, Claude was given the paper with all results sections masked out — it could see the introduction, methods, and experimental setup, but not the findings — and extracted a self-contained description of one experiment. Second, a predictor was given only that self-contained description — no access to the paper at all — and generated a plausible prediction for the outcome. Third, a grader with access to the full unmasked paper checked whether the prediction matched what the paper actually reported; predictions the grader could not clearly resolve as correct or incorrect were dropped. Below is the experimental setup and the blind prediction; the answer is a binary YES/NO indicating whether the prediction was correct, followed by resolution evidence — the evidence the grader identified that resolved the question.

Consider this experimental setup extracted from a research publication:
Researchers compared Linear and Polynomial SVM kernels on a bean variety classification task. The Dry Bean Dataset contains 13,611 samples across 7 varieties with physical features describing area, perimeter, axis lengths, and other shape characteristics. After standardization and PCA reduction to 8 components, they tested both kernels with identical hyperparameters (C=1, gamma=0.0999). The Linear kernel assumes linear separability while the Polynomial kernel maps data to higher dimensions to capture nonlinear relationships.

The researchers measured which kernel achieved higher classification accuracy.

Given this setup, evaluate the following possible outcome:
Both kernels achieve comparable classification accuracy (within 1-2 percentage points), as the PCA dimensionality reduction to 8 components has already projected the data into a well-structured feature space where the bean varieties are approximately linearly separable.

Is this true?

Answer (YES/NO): NO